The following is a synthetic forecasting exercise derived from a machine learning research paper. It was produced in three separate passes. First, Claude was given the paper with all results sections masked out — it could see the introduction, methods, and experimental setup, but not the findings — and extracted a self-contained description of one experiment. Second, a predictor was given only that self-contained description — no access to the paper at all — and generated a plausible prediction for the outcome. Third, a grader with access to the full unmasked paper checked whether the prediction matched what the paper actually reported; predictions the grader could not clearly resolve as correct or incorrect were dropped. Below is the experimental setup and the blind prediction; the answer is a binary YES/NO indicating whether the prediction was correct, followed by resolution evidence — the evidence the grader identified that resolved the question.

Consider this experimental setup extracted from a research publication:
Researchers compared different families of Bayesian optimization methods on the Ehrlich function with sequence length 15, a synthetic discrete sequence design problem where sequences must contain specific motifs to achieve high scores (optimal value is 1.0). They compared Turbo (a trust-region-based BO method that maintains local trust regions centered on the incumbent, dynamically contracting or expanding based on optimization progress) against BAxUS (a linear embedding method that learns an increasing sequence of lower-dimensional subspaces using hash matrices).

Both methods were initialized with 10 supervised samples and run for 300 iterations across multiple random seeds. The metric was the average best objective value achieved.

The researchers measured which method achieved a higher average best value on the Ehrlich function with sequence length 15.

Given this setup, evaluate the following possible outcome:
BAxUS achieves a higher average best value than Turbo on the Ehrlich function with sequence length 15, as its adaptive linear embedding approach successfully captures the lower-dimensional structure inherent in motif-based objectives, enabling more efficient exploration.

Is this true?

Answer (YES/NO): NO